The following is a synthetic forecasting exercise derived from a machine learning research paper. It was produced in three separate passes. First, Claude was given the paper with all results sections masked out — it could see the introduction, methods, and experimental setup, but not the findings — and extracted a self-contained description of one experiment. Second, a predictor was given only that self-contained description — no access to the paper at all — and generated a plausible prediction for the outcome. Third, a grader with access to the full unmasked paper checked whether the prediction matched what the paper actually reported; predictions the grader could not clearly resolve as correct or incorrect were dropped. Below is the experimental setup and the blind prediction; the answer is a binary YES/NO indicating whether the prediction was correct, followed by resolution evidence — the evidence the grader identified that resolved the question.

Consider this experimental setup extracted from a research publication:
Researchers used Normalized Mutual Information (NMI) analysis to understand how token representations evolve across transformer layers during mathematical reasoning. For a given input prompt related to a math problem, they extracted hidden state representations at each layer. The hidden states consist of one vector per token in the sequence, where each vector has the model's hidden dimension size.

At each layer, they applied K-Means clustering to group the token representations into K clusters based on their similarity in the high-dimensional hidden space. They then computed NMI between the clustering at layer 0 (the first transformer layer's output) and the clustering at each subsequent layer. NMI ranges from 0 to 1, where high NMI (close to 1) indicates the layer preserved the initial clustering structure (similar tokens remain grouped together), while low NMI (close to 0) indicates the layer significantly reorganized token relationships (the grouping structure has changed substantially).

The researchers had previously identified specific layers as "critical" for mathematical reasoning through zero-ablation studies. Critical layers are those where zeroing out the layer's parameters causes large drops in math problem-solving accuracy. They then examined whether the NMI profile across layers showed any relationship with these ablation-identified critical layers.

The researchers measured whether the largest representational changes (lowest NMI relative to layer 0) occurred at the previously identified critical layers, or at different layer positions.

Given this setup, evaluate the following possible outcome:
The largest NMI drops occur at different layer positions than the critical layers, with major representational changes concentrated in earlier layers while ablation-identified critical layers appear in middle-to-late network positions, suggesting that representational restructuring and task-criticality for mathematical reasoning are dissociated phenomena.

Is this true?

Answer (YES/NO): NO